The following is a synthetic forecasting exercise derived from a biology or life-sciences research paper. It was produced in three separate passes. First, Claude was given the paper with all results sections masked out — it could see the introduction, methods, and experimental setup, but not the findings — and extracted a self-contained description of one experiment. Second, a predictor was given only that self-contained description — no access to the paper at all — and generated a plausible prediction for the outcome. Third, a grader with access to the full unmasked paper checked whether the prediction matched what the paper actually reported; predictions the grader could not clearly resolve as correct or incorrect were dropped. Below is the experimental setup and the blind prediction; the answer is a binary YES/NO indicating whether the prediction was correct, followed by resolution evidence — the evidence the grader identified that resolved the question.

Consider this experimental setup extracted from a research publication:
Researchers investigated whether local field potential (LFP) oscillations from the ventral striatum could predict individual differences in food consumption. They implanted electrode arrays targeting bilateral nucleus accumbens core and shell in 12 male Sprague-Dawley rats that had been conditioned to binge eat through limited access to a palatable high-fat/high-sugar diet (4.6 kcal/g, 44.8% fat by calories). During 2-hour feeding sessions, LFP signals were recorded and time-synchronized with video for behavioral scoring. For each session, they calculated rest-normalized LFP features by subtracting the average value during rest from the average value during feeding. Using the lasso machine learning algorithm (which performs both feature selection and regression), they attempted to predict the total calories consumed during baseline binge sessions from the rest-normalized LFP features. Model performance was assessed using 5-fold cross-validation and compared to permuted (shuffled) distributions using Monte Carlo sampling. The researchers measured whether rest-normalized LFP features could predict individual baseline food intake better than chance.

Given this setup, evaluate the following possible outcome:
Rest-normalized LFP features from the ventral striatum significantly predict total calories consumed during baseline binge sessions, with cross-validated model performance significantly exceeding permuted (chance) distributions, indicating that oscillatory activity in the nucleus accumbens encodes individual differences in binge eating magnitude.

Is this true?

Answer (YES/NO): YES